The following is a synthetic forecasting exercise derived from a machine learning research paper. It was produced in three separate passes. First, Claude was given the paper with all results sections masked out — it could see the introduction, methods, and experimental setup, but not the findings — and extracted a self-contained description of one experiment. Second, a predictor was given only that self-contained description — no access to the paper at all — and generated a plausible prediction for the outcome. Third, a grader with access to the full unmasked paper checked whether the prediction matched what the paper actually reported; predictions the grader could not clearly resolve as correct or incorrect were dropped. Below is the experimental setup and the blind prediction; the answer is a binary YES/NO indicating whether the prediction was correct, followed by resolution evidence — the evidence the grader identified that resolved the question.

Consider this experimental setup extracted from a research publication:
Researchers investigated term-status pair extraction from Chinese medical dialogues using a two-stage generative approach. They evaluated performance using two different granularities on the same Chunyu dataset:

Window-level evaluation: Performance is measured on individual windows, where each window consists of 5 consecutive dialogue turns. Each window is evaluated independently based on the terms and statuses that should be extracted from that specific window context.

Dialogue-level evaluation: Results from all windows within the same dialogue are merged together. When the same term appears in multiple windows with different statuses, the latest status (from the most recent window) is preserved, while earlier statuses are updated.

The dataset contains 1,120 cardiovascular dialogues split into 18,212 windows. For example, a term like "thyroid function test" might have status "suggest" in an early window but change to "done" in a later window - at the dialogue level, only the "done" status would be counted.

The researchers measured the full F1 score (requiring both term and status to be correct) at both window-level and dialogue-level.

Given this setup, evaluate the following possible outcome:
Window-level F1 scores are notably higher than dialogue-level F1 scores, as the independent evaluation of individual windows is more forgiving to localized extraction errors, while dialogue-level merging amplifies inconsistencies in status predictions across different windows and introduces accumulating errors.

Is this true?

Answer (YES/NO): NO